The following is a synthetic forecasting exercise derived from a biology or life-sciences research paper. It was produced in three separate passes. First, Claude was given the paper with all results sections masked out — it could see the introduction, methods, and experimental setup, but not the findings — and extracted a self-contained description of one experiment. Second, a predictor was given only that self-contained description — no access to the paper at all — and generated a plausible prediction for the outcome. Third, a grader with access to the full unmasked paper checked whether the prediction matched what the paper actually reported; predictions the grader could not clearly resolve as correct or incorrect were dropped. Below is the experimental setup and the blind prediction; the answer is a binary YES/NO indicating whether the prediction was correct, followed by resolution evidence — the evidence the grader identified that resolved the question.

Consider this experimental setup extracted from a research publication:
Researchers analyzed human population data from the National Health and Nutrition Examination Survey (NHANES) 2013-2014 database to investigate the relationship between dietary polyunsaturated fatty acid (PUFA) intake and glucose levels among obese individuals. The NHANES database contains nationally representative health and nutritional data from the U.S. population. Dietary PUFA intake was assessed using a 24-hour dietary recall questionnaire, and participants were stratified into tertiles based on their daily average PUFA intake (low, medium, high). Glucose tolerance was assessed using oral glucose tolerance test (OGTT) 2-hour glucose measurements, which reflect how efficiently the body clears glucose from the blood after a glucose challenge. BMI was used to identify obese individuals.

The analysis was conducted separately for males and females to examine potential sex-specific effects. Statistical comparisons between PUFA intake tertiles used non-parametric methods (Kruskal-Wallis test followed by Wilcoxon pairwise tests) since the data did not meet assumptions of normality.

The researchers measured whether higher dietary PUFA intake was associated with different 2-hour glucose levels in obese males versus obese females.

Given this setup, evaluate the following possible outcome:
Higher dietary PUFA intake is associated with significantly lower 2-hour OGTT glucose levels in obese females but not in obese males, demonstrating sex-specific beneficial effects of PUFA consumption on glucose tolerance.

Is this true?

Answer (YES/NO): NO